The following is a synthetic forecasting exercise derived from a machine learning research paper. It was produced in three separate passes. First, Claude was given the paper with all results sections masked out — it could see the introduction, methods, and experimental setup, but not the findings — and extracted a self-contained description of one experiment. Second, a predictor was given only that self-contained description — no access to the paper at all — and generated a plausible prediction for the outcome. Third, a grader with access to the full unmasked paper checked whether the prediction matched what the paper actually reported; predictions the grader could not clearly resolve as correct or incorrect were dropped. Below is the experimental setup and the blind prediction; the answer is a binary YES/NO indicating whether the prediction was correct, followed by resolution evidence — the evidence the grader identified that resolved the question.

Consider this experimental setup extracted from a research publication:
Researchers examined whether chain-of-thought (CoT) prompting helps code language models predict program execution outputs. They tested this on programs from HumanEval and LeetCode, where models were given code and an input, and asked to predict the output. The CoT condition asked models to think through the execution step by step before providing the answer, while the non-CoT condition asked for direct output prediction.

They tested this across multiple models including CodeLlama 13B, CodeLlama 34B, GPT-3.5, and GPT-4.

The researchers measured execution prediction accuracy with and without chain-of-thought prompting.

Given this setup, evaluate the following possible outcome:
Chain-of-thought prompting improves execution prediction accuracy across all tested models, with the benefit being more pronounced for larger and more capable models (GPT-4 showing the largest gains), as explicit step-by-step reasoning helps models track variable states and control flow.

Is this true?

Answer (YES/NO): NO